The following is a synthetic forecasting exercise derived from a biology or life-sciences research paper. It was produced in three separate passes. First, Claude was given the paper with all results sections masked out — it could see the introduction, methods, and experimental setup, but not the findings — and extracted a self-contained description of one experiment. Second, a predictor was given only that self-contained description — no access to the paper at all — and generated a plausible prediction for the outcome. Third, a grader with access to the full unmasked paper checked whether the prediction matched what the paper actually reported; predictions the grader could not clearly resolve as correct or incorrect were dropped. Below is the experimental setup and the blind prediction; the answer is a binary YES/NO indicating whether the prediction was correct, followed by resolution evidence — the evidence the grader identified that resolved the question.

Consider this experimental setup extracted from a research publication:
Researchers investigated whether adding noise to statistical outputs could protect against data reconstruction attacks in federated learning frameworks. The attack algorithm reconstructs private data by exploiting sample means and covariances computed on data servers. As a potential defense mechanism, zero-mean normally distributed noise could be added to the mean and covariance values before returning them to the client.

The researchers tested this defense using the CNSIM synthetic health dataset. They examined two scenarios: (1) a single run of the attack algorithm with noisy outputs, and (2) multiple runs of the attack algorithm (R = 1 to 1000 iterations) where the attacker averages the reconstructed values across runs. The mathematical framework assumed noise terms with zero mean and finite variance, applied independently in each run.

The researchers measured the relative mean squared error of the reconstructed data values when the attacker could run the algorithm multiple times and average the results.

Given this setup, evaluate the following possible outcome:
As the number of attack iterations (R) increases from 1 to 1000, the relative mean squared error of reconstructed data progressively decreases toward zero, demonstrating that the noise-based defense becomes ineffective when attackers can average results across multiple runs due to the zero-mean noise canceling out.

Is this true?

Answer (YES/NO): YES